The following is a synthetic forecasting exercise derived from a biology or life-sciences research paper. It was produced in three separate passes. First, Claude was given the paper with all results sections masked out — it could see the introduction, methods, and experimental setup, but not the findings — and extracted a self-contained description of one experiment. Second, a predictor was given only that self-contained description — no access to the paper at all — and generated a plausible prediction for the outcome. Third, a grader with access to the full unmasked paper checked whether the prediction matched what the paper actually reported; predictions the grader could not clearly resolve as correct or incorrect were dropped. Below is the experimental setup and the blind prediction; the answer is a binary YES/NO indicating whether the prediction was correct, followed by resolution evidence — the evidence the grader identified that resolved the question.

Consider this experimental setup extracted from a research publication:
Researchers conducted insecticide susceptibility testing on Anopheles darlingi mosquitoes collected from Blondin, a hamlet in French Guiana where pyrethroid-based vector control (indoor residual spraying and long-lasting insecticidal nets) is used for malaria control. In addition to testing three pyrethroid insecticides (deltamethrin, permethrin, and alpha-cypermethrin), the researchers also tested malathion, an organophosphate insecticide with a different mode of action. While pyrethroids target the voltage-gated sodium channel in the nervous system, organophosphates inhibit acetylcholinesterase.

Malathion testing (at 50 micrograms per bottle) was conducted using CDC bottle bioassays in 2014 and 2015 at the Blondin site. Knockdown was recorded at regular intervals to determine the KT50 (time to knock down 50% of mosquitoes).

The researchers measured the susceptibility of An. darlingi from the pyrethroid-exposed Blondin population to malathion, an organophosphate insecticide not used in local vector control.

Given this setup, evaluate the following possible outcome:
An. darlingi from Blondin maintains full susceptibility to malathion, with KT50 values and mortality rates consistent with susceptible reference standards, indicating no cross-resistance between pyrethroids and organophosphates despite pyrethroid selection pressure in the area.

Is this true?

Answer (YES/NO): YES